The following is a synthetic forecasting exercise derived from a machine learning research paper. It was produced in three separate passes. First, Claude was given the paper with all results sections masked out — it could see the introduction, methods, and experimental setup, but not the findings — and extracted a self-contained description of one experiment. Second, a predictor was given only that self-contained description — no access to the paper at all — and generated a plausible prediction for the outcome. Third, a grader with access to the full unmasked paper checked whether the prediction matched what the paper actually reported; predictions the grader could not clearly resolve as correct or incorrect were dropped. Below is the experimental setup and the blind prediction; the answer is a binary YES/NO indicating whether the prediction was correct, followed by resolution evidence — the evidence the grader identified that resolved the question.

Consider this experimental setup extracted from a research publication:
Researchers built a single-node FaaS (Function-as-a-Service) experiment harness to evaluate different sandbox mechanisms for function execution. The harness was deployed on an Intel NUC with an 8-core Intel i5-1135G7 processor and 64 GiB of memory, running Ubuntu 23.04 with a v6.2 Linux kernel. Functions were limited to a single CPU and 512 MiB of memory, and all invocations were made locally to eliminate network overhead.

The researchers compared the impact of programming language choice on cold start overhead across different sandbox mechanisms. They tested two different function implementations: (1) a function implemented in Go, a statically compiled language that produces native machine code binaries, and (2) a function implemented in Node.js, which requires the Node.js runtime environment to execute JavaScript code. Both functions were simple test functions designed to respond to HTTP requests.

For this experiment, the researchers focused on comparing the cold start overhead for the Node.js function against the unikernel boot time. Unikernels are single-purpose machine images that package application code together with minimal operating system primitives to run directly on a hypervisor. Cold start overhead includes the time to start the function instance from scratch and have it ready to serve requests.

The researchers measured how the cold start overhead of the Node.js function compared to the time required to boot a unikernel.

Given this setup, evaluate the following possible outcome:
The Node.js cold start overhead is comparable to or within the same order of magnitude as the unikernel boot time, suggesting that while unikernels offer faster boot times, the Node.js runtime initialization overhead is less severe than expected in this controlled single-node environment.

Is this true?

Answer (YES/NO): NO